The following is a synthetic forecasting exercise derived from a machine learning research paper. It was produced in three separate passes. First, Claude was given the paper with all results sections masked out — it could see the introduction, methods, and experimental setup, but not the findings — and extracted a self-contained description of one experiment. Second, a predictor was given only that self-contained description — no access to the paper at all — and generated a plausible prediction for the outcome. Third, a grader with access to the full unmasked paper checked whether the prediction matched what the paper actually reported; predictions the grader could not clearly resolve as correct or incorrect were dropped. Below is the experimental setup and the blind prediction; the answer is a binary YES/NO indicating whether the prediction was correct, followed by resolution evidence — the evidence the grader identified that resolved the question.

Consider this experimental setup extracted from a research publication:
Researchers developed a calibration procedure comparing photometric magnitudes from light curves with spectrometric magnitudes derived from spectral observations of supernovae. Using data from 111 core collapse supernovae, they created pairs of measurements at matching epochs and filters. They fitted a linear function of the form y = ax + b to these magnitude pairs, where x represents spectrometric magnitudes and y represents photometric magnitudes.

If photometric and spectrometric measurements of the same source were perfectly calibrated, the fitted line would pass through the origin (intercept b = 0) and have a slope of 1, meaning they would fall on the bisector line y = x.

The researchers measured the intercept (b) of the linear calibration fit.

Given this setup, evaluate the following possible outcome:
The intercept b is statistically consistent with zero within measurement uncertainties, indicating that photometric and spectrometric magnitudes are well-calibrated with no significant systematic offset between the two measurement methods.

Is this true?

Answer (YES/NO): NO